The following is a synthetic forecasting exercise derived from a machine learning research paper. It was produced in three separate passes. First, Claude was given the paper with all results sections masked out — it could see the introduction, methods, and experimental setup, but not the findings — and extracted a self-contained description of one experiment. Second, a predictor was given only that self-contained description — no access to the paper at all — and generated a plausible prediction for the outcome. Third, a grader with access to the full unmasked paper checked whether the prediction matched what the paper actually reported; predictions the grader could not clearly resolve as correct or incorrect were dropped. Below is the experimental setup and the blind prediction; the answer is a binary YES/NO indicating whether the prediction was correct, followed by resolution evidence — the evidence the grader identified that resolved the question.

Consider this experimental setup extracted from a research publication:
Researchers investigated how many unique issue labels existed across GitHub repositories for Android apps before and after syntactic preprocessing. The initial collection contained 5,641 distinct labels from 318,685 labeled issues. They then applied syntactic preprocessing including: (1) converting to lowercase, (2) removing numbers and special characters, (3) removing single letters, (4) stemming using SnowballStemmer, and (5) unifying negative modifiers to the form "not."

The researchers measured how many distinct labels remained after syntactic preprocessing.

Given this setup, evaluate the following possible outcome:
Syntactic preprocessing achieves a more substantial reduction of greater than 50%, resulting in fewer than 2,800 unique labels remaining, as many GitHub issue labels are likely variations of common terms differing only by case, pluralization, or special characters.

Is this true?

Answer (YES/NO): NO